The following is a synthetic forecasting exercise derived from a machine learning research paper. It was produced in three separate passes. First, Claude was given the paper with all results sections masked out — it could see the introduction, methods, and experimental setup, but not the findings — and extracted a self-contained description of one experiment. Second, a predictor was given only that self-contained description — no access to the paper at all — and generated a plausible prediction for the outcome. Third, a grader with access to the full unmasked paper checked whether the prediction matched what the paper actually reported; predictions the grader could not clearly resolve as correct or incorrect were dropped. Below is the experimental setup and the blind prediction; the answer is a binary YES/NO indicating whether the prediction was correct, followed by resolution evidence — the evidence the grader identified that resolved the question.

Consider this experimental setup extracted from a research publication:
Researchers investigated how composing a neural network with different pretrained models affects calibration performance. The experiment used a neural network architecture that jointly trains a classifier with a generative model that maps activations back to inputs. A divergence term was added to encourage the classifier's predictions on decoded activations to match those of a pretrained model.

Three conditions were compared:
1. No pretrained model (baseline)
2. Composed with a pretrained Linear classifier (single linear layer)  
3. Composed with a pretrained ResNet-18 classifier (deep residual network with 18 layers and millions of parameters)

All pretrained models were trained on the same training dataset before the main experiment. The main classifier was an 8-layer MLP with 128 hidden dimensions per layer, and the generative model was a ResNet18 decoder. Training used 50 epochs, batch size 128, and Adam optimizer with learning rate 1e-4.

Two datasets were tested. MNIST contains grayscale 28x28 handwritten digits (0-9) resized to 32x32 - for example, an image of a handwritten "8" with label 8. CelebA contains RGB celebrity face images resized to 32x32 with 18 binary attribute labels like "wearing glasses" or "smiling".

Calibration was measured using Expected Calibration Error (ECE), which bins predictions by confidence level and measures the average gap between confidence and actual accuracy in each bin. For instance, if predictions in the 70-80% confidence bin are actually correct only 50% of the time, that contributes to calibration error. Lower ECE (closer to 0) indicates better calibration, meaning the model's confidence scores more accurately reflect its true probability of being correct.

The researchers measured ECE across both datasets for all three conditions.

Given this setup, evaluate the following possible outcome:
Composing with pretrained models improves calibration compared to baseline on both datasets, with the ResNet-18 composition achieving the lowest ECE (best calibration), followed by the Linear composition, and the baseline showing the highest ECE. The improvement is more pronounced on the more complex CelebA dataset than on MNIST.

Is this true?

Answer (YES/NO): NO